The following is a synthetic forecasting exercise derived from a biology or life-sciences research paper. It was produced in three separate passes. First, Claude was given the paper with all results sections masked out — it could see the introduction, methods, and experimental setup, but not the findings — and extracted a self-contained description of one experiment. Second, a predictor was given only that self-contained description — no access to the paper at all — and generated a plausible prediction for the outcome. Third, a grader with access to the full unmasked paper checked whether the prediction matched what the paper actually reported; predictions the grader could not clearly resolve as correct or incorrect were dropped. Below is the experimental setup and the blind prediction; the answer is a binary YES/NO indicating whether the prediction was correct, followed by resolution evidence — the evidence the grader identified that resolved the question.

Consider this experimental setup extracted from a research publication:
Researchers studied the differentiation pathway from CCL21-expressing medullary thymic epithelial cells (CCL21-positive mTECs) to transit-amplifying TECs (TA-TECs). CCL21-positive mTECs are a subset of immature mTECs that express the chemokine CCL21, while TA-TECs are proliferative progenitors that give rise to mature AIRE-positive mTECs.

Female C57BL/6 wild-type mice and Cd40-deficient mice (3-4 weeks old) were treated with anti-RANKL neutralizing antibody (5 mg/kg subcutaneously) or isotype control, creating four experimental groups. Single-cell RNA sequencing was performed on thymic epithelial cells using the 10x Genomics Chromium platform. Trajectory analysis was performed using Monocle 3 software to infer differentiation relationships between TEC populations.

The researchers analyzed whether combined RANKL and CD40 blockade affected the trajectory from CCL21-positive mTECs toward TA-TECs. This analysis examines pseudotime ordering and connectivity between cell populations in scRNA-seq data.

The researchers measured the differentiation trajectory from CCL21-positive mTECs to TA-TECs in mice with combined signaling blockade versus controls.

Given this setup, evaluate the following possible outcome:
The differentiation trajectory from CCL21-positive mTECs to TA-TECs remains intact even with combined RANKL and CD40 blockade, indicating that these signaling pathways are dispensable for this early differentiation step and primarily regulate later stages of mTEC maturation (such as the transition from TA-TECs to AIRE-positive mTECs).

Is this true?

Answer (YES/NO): NO